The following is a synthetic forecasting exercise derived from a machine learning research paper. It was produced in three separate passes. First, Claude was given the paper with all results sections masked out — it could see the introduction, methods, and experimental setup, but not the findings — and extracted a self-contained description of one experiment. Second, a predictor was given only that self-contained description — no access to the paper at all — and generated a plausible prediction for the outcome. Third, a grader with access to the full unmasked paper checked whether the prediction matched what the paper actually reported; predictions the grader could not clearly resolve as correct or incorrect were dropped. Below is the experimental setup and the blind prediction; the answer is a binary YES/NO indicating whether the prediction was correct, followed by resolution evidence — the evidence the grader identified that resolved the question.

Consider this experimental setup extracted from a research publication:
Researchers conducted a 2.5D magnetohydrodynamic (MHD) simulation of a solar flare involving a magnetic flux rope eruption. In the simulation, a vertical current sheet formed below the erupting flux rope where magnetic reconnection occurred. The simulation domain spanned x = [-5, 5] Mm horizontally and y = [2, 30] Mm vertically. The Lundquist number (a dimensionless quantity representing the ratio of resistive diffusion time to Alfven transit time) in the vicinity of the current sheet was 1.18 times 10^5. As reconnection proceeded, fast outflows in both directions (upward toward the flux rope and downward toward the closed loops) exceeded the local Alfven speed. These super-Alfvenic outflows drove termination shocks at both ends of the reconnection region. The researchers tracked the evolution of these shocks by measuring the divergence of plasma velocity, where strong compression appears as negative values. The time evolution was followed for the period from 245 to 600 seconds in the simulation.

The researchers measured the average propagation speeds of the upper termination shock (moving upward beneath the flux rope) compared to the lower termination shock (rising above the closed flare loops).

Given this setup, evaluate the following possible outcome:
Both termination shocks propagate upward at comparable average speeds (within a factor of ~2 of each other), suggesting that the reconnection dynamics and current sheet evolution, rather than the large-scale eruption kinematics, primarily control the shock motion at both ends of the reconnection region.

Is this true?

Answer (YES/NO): NO